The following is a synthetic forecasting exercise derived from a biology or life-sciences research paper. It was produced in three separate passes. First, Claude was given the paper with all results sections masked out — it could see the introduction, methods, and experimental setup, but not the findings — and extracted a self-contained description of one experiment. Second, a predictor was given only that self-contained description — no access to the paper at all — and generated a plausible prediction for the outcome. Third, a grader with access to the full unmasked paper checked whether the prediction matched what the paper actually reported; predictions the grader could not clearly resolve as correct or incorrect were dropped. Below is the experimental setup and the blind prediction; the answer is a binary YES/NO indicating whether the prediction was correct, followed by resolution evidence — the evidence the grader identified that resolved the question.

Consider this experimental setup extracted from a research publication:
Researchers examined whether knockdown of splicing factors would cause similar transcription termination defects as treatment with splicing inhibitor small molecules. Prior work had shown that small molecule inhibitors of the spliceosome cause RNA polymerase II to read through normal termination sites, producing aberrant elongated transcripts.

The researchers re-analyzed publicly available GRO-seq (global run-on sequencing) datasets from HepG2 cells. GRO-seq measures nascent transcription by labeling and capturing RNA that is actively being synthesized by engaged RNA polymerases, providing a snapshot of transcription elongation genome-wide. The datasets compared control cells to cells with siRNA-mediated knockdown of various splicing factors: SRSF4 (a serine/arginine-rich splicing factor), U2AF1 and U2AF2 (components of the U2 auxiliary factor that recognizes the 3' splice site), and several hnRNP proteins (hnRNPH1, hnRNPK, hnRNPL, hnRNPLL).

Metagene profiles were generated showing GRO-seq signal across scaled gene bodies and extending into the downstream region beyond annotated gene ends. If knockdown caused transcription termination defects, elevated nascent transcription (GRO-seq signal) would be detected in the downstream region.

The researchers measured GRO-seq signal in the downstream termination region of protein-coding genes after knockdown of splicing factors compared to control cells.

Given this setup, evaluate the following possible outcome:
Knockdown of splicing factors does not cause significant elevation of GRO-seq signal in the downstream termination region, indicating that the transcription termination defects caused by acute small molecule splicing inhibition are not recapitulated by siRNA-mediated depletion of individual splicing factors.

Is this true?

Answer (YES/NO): YES